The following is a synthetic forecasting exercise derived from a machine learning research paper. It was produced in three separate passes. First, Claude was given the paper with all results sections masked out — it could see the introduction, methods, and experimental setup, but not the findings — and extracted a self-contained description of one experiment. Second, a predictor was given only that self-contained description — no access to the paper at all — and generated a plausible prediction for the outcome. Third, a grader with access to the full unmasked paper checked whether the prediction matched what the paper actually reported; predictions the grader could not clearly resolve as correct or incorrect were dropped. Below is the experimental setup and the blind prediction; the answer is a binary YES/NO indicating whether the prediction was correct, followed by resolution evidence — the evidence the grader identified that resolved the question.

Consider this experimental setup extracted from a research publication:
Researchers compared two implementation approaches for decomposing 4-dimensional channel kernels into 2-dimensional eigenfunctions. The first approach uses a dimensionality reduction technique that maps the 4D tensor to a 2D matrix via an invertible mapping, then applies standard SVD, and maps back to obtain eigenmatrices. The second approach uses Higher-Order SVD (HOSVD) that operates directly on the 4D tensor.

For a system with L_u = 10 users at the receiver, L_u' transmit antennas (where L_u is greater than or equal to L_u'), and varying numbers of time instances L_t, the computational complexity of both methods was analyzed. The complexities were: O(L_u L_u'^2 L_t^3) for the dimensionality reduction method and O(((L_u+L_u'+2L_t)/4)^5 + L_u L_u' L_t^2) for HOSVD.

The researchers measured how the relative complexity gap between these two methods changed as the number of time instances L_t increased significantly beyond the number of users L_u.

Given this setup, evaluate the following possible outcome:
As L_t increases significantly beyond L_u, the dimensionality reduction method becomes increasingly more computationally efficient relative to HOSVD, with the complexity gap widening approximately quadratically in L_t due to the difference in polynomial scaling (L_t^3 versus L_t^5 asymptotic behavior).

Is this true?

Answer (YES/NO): YES